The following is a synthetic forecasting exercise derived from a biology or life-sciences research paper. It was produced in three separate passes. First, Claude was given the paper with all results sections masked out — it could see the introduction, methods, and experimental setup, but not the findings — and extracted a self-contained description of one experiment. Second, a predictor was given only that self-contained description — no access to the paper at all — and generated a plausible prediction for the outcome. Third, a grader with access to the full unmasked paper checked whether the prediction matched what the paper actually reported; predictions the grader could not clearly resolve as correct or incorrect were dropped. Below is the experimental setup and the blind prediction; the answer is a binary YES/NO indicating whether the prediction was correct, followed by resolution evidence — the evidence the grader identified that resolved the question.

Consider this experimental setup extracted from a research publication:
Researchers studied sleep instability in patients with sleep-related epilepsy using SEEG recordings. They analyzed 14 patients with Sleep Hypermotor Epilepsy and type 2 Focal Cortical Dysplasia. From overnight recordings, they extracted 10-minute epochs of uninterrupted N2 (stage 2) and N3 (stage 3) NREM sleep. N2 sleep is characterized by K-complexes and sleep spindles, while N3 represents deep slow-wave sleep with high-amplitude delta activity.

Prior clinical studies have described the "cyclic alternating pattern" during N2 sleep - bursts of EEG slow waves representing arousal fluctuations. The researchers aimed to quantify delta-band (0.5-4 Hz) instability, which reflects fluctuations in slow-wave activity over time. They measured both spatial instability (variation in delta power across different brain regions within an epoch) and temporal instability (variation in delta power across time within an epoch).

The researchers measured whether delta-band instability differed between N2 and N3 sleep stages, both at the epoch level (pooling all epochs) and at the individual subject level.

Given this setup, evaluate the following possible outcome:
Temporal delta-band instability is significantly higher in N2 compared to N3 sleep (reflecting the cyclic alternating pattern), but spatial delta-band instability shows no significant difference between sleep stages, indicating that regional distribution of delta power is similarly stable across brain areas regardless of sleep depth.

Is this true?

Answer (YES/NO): NO